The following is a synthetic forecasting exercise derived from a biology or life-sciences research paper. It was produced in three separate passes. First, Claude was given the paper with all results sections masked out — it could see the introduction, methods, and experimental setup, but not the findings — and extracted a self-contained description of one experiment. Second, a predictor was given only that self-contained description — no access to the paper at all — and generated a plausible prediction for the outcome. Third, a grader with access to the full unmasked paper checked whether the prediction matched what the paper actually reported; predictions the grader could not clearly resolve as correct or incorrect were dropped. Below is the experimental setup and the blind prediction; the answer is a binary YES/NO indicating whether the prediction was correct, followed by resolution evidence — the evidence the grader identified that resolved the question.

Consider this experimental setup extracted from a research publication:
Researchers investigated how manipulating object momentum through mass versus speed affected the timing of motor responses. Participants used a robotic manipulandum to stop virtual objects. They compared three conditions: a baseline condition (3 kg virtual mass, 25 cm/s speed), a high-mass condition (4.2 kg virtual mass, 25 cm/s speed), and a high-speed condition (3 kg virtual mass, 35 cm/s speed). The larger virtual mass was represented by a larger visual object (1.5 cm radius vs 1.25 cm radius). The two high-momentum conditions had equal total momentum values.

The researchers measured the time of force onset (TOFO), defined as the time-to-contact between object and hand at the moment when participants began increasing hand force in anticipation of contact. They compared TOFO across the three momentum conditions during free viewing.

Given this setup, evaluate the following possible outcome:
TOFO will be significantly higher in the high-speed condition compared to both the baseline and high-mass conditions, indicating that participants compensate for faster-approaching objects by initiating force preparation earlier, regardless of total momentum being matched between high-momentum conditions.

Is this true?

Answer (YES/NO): NO